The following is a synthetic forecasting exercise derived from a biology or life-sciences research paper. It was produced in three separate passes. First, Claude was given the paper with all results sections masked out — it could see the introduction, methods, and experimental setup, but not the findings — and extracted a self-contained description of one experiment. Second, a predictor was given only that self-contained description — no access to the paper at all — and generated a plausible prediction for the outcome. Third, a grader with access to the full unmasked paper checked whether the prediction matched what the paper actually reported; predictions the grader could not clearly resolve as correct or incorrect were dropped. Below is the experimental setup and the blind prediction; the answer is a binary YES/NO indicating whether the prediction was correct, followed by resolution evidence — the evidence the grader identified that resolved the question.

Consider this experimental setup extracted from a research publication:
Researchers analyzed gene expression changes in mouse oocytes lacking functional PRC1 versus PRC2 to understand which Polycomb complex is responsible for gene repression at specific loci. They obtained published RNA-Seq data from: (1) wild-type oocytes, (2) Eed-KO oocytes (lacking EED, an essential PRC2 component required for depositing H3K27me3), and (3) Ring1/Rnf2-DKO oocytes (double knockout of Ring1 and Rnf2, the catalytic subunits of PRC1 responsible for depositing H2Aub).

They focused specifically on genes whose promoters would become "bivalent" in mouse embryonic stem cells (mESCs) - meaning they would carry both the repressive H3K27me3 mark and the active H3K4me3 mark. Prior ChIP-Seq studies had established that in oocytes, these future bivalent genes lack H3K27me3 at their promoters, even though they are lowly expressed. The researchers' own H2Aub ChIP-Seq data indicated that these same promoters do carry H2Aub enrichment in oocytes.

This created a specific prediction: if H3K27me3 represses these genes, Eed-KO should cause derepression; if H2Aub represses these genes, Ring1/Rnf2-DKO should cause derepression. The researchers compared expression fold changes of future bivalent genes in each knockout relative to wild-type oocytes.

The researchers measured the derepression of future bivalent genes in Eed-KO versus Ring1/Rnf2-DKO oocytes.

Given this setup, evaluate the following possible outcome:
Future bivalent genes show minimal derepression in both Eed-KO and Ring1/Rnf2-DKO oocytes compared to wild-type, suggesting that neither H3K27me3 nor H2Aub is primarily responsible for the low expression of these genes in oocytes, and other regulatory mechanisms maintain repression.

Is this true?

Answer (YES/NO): NO